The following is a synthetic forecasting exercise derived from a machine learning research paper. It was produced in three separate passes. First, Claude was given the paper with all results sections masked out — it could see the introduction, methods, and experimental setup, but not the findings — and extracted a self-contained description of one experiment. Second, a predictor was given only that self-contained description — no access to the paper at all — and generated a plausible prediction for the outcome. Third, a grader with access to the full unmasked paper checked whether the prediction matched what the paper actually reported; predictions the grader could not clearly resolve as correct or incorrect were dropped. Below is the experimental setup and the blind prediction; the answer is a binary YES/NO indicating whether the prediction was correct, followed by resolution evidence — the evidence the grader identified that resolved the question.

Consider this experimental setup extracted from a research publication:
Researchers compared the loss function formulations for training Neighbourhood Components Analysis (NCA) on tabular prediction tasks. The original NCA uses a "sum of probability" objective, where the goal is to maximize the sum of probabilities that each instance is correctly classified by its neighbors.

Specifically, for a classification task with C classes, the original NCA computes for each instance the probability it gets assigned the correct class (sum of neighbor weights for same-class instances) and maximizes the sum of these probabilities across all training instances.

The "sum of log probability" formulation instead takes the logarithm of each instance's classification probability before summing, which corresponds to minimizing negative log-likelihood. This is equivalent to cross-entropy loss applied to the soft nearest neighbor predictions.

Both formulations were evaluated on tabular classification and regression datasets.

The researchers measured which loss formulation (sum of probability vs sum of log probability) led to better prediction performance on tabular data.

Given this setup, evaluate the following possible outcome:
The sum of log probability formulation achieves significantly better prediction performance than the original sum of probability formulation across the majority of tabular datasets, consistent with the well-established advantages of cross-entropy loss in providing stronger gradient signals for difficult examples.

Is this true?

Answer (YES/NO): NO